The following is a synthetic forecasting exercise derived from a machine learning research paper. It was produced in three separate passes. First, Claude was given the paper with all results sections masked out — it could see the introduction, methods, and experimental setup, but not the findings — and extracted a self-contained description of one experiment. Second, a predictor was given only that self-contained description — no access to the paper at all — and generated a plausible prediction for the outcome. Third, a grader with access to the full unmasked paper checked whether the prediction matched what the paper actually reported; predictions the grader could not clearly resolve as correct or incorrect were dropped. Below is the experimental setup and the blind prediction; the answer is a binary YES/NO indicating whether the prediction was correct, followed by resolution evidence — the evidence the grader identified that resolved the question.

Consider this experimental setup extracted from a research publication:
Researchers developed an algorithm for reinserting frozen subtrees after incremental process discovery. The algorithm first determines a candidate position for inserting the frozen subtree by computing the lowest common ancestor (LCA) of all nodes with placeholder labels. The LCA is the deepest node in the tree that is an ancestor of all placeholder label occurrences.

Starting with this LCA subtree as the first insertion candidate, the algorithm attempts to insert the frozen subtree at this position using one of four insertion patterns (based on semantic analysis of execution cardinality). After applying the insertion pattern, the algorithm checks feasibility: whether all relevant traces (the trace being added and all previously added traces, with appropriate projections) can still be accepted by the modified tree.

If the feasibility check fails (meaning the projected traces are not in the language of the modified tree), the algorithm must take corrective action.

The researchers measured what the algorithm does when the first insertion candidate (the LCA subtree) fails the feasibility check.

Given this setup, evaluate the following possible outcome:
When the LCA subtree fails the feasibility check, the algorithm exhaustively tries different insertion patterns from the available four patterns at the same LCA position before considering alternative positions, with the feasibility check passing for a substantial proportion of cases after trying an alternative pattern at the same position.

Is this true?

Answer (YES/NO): NO